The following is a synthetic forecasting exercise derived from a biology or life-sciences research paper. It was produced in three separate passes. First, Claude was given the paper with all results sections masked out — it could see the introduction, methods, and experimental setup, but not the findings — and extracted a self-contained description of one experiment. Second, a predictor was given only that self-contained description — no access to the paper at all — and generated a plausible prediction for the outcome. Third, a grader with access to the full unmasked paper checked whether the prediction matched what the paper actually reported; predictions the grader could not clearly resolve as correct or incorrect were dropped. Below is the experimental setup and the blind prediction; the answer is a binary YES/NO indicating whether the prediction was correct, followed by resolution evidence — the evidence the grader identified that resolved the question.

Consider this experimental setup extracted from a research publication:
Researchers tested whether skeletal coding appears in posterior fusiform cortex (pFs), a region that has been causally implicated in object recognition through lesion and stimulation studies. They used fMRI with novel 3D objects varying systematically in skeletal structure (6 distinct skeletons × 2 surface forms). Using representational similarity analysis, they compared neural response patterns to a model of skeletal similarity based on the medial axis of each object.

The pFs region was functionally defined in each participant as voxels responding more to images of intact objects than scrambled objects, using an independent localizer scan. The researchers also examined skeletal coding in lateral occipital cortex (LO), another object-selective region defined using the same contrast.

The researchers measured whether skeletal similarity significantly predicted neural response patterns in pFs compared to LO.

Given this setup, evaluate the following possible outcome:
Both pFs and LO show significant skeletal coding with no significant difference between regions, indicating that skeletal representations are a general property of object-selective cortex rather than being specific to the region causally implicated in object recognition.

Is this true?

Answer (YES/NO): NO